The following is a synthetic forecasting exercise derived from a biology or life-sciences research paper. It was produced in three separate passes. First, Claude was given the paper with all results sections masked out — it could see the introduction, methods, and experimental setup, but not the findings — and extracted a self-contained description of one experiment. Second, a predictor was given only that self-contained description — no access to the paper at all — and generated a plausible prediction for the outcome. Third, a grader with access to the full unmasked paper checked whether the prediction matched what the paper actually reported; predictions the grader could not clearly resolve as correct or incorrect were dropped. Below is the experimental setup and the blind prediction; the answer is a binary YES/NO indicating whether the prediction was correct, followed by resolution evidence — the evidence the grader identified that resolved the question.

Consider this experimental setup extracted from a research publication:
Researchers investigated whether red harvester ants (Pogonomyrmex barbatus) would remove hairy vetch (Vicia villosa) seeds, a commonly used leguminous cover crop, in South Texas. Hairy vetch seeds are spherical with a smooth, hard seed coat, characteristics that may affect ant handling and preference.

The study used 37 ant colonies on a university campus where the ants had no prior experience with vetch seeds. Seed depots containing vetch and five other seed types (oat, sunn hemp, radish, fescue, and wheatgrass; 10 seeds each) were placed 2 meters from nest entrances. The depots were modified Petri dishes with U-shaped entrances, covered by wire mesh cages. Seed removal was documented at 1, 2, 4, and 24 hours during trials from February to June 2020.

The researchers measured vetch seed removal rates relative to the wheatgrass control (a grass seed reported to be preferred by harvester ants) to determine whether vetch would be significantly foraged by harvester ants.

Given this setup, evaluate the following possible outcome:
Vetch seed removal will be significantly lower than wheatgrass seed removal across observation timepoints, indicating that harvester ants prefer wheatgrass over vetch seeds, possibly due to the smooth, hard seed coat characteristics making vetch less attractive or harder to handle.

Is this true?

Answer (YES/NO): YES